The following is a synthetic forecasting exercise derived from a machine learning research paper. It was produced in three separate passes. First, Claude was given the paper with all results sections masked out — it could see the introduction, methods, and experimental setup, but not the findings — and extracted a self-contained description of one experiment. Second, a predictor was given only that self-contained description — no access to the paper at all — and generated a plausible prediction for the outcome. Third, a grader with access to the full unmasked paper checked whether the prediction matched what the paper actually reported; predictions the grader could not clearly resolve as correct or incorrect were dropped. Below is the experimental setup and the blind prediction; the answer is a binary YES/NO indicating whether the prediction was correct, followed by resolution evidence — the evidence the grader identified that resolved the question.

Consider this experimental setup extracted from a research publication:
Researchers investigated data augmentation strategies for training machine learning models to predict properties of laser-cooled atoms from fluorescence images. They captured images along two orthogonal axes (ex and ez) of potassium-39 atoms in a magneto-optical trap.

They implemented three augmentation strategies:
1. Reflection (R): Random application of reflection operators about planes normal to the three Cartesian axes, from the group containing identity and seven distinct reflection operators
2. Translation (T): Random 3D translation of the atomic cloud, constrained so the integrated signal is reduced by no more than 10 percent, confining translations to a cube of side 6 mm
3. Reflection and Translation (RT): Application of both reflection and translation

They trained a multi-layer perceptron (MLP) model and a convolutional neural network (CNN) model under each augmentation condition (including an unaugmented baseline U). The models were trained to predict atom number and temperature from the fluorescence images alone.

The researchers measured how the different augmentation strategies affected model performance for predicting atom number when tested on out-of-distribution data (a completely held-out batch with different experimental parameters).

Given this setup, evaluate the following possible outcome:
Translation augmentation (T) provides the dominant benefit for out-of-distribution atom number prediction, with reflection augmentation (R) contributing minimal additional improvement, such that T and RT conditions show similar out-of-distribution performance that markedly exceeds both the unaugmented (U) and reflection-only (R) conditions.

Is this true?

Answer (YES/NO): NO